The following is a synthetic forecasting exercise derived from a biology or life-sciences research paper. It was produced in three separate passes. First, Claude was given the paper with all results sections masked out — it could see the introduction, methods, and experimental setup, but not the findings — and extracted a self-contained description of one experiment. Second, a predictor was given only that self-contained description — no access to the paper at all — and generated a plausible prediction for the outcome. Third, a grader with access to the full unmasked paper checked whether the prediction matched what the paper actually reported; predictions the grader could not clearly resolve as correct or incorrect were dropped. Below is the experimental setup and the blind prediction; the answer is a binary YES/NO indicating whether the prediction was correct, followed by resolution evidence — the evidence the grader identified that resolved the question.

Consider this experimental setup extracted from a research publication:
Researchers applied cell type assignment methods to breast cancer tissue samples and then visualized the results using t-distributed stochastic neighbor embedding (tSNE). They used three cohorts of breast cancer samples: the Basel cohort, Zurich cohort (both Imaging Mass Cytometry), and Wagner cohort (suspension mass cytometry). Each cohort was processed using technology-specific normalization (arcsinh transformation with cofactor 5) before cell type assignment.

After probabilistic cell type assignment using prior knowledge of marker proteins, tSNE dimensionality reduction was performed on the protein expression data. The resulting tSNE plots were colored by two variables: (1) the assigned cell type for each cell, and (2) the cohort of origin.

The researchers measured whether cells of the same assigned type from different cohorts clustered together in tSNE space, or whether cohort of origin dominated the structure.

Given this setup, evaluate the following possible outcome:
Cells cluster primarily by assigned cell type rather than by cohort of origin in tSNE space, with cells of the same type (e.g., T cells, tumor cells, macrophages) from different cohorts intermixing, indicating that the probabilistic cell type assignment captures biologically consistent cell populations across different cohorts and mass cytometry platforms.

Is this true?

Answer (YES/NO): NO